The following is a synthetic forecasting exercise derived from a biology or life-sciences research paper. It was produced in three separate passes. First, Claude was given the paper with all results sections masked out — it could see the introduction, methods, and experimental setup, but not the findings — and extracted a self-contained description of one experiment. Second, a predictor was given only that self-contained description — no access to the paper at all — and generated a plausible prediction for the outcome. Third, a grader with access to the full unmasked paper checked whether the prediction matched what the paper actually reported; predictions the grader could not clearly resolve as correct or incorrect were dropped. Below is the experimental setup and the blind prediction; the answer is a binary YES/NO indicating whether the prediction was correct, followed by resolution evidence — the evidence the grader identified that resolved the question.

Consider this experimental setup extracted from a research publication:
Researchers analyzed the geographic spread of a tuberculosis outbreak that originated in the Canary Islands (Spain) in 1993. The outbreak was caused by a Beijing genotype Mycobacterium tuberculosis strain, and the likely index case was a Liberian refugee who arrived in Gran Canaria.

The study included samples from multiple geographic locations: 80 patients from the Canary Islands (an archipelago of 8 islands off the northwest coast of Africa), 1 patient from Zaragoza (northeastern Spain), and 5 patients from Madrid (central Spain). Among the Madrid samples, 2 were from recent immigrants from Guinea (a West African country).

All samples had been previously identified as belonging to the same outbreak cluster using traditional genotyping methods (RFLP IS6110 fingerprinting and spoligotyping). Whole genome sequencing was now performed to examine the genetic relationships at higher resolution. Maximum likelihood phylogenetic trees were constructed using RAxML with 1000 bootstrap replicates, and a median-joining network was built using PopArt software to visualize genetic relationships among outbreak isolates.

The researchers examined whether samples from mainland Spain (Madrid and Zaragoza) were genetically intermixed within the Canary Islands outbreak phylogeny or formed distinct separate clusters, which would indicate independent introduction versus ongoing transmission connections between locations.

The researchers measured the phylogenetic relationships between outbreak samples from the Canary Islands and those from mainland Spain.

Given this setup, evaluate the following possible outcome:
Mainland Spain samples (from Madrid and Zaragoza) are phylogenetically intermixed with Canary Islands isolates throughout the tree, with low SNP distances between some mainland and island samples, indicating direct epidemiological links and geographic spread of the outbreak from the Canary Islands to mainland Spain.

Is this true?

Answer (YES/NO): YES